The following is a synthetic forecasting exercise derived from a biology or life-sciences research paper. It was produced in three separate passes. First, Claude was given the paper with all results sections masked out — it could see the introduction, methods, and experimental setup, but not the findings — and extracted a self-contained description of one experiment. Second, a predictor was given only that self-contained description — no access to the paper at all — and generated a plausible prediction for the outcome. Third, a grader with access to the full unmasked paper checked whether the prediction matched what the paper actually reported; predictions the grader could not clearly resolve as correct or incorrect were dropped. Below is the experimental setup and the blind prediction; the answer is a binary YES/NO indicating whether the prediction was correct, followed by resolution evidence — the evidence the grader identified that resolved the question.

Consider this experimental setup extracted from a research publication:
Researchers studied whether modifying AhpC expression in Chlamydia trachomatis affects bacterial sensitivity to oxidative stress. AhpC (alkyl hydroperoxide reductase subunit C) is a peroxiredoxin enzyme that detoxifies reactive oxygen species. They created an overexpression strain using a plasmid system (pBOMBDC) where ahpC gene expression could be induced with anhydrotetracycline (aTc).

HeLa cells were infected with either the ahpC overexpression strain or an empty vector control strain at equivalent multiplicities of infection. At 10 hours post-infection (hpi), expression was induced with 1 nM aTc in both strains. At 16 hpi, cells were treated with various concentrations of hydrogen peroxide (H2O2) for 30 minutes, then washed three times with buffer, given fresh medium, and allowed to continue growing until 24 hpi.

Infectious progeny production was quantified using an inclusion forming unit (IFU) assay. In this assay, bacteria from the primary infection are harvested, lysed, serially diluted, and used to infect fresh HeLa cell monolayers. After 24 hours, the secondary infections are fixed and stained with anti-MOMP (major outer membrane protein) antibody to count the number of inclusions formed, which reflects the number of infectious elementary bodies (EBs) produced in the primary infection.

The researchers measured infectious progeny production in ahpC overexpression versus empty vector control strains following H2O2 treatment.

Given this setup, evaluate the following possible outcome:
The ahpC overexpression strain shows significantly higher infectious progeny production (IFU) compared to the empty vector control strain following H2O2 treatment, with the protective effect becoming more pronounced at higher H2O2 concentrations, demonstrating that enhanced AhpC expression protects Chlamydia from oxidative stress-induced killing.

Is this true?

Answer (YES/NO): YES